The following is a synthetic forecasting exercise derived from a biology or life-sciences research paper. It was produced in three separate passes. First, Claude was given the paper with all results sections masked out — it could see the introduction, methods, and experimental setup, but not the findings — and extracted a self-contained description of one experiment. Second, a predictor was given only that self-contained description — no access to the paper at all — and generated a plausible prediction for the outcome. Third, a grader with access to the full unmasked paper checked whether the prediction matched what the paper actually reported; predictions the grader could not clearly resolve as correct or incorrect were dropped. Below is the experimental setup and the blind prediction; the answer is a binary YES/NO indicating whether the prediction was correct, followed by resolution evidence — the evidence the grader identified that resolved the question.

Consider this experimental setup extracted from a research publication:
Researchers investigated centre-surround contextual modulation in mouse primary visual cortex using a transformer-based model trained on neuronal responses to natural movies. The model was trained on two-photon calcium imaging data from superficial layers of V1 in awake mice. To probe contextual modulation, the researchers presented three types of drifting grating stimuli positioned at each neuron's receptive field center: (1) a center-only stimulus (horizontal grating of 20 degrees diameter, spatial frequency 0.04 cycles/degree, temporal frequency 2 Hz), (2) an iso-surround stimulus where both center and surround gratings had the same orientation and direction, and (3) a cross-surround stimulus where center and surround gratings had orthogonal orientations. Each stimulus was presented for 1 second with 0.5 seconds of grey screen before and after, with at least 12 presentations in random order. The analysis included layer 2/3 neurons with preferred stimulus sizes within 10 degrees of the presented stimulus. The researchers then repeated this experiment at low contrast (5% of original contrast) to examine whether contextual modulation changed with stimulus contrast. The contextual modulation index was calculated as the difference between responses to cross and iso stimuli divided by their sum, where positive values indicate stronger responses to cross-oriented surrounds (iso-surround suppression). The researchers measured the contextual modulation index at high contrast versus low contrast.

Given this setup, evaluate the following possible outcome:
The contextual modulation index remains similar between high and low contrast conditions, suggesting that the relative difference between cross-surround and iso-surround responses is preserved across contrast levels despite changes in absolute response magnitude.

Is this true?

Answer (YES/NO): NO